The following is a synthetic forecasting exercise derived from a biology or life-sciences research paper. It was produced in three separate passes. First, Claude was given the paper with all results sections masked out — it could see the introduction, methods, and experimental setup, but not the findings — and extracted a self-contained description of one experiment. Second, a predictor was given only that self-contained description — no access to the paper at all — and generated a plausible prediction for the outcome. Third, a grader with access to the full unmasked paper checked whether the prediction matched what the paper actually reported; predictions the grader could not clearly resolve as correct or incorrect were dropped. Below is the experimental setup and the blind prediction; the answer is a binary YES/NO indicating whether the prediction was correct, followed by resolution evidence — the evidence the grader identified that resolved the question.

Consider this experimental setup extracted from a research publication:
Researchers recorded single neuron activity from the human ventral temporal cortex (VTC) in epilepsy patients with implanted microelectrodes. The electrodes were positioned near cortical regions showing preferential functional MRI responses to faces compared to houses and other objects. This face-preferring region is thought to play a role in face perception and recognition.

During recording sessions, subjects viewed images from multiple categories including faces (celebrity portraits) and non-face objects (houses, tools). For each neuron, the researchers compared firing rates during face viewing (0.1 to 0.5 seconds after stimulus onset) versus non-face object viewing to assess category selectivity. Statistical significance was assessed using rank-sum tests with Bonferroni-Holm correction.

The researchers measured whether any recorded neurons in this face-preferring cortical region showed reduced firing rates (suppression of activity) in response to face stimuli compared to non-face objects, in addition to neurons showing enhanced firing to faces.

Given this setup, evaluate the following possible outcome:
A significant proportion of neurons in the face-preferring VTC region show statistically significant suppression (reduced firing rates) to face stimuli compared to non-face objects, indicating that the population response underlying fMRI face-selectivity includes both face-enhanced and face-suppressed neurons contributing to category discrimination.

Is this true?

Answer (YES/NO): NO